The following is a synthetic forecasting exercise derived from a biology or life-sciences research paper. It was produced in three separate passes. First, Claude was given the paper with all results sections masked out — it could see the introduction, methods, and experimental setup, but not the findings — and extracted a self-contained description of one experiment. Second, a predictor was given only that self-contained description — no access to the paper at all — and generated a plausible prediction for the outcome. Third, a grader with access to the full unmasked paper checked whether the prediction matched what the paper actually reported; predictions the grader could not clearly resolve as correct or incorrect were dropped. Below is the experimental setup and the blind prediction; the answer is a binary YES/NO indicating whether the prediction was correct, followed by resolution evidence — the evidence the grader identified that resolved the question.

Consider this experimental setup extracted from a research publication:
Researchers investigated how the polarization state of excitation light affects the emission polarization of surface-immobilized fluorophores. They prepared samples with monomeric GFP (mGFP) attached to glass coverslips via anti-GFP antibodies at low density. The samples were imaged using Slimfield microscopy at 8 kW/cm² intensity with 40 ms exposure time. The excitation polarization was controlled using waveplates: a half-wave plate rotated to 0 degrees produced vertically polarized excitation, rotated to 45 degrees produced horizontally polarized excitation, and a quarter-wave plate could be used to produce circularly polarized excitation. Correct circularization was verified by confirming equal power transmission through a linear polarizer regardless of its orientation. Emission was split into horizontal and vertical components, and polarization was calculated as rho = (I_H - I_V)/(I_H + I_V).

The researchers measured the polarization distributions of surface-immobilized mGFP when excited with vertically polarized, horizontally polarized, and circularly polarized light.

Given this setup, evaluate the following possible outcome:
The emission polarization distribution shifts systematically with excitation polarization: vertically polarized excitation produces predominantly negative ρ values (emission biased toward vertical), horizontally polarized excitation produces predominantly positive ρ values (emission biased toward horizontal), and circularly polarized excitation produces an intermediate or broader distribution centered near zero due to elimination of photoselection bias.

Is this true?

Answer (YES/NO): NO